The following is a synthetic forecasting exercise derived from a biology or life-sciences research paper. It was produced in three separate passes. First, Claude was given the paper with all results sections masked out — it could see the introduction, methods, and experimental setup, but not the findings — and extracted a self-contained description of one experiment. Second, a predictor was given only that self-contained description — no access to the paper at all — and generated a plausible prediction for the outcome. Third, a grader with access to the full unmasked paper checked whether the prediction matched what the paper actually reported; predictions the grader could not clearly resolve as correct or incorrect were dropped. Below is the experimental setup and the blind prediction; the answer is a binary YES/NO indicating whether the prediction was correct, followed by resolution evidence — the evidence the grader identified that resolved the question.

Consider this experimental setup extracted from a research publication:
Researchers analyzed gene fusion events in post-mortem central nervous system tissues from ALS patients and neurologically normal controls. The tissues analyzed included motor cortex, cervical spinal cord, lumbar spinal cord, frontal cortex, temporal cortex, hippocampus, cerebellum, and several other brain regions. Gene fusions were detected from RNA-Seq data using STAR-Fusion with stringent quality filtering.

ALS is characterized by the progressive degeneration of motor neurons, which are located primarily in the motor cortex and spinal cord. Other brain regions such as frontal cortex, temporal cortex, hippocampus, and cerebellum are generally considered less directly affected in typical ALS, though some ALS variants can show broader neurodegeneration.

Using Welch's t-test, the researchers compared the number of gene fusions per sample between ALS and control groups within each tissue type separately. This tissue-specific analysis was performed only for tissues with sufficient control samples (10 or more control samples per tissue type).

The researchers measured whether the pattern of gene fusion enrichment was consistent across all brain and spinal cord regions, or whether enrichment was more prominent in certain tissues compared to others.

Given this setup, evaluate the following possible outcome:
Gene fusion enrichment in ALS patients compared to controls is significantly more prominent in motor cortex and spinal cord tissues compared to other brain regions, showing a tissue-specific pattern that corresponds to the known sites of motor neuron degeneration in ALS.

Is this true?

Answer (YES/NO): NO